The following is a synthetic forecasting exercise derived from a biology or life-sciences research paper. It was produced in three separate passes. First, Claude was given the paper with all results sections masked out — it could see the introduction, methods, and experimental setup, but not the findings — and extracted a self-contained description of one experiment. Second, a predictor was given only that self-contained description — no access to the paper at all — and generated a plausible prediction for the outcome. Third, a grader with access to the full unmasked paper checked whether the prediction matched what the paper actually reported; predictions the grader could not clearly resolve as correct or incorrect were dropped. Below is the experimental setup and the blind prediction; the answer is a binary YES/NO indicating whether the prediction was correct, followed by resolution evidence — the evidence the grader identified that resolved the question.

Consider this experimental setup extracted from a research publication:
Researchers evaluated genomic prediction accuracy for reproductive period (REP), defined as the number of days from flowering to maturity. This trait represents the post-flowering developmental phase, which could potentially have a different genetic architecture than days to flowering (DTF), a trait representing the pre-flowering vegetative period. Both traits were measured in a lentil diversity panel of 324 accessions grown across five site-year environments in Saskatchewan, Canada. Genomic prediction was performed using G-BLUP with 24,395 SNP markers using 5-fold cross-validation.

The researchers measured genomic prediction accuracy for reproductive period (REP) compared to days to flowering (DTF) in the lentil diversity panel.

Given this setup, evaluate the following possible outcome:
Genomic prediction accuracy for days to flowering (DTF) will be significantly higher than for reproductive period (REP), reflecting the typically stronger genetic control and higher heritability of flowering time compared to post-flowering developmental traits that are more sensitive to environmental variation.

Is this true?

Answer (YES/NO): YES